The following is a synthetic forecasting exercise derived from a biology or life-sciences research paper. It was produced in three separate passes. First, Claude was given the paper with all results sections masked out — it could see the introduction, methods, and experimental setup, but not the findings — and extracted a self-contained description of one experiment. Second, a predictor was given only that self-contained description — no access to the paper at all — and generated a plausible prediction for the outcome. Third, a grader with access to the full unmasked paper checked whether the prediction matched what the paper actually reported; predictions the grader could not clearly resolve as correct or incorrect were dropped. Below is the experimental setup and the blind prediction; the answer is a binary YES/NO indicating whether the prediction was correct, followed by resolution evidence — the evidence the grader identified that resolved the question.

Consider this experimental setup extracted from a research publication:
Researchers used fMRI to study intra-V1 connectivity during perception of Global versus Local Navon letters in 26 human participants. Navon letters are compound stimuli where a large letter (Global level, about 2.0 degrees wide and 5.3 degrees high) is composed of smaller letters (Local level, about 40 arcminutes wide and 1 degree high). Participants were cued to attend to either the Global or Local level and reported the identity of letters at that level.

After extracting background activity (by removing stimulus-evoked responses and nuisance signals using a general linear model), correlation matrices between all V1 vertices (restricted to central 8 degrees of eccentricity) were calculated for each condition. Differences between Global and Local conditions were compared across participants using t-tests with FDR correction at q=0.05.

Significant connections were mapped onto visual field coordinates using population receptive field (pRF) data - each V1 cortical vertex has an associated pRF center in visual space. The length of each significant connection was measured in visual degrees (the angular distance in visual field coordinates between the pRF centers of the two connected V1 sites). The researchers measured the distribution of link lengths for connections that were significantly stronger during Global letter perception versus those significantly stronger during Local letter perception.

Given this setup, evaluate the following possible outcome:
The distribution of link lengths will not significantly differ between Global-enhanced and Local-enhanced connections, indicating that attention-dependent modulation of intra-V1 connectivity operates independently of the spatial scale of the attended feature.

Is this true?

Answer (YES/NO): NO